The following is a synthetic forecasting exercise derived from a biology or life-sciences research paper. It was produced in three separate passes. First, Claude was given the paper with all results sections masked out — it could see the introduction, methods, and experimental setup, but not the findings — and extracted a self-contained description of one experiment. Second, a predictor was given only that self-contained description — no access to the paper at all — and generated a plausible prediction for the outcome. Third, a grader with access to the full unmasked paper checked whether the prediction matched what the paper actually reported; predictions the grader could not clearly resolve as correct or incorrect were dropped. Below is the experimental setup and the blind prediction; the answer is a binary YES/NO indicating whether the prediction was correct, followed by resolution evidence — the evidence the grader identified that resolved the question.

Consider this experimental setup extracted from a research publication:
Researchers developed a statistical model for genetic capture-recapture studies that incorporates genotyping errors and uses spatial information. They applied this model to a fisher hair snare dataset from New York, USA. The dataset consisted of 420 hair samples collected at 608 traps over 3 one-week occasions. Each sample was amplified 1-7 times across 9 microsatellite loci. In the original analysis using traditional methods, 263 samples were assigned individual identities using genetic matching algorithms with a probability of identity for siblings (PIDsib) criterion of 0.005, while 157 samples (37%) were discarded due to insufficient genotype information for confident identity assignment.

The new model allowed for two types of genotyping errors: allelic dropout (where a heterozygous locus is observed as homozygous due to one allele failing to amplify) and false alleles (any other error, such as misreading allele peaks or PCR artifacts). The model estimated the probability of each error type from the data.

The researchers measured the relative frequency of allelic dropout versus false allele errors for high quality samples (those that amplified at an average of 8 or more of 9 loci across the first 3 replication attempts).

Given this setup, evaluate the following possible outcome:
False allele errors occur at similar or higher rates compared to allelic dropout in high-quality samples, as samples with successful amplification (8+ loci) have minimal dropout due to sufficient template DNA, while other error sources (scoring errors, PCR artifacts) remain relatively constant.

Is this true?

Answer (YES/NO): NO